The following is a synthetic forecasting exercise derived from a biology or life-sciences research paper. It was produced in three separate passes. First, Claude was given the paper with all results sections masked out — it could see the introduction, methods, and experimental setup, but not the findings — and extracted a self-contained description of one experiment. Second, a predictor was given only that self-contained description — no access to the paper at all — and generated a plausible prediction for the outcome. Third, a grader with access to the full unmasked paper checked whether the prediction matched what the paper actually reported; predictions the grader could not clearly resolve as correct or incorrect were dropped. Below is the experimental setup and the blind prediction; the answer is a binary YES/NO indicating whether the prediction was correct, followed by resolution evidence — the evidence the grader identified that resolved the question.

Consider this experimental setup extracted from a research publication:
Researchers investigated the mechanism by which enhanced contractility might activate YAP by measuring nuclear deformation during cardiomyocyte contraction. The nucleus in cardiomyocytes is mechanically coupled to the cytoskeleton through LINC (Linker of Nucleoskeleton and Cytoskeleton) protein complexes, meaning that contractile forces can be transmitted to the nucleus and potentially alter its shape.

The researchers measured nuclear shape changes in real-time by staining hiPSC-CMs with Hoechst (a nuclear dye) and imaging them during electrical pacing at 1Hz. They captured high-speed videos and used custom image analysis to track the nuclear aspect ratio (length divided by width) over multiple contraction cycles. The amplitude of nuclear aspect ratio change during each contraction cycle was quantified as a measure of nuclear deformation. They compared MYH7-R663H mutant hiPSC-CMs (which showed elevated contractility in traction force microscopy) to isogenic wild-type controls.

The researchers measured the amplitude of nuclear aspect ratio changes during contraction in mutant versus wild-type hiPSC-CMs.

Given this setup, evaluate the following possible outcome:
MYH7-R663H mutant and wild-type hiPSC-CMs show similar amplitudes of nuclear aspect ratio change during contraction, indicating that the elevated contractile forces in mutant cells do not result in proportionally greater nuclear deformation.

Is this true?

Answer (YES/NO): NO